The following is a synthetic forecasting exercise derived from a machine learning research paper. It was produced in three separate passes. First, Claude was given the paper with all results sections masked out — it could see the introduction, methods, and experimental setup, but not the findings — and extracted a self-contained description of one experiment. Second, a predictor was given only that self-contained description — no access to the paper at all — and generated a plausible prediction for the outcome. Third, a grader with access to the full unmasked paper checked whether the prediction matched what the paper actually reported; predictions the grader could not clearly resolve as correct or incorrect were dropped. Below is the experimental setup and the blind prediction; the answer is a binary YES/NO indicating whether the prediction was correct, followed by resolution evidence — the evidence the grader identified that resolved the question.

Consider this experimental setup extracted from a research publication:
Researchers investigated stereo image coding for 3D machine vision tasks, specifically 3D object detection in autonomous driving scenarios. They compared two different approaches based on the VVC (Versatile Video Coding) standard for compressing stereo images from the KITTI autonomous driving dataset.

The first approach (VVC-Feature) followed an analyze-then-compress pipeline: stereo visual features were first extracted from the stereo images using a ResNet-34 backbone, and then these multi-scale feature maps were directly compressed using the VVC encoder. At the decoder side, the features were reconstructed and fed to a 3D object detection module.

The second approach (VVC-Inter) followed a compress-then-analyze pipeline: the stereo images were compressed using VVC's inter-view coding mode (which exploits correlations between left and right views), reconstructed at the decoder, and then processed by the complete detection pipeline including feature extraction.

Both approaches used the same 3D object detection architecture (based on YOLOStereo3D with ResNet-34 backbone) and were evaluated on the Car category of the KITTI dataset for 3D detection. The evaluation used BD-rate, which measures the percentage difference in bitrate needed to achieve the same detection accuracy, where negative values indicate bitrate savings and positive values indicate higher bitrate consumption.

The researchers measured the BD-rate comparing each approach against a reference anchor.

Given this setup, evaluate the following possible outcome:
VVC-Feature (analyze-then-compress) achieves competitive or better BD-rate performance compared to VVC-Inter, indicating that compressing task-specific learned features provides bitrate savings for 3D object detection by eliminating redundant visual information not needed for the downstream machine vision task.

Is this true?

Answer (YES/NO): NO